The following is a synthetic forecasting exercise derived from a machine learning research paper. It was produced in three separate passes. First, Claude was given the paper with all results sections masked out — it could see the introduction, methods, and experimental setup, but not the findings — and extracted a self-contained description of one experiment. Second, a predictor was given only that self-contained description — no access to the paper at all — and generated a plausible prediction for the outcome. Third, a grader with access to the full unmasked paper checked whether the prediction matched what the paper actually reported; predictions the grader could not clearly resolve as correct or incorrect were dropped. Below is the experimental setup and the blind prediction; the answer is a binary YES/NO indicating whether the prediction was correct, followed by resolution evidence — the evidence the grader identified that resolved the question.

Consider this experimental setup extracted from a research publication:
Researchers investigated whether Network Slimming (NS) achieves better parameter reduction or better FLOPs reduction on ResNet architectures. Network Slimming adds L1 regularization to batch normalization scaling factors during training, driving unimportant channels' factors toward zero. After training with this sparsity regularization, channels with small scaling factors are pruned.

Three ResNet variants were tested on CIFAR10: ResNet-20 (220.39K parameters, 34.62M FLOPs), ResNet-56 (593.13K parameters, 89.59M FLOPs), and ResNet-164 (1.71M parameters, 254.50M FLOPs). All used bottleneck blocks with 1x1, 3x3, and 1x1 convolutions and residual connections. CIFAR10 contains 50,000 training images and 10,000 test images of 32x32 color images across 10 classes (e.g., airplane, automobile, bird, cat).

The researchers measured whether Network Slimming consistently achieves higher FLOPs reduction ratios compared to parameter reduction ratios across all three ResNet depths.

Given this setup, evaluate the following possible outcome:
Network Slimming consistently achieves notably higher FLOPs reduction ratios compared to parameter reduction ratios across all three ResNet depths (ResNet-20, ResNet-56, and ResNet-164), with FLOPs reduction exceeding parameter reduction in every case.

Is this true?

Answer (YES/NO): YES